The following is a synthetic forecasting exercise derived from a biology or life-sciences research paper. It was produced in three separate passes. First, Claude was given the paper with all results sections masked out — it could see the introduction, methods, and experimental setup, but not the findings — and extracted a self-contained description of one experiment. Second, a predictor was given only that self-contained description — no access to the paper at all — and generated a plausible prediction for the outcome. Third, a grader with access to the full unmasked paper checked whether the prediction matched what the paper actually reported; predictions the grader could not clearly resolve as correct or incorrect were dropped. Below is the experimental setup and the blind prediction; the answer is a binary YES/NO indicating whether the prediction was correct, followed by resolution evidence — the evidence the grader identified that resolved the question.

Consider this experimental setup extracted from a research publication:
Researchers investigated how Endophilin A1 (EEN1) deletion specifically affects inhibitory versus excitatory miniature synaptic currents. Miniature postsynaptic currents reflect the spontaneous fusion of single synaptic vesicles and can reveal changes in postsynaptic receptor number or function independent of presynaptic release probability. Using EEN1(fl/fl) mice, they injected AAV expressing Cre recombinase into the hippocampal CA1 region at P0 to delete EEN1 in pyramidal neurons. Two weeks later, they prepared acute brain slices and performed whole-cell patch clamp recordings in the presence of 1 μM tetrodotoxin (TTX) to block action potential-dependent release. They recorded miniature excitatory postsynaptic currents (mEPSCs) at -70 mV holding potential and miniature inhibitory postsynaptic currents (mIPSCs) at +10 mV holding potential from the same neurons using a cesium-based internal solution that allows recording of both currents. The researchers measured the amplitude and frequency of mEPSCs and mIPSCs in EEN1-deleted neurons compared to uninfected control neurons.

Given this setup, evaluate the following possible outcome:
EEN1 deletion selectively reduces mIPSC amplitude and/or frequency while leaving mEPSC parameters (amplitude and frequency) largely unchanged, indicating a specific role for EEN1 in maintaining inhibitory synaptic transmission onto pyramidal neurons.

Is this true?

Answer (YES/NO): NO